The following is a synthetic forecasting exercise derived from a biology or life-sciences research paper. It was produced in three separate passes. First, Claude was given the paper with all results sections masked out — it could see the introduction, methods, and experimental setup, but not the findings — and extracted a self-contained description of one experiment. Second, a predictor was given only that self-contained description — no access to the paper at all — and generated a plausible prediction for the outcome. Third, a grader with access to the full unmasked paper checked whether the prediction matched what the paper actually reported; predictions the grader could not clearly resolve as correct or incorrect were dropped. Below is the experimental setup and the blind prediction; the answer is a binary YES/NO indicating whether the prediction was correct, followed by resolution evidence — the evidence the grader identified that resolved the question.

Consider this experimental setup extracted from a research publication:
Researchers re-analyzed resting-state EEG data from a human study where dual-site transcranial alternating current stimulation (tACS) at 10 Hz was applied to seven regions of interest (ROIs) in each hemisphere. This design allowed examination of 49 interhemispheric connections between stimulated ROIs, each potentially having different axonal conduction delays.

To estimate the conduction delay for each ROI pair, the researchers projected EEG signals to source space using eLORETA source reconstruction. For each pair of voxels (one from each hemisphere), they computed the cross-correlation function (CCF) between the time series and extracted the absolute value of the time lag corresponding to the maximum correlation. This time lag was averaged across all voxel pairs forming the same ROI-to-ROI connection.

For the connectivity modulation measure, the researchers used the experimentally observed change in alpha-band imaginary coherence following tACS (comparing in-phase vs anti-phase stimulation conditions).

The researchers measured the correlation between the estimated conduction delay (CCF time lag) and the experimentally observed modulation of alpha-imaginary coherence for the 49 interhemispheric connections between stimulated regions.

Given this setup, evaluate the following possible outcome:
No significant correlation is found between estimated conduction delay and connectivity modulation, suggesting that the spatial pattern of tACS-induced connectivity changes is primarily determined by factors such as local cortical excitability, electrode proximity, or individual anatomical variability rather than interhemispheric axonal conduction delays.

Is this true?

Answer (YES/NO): NO